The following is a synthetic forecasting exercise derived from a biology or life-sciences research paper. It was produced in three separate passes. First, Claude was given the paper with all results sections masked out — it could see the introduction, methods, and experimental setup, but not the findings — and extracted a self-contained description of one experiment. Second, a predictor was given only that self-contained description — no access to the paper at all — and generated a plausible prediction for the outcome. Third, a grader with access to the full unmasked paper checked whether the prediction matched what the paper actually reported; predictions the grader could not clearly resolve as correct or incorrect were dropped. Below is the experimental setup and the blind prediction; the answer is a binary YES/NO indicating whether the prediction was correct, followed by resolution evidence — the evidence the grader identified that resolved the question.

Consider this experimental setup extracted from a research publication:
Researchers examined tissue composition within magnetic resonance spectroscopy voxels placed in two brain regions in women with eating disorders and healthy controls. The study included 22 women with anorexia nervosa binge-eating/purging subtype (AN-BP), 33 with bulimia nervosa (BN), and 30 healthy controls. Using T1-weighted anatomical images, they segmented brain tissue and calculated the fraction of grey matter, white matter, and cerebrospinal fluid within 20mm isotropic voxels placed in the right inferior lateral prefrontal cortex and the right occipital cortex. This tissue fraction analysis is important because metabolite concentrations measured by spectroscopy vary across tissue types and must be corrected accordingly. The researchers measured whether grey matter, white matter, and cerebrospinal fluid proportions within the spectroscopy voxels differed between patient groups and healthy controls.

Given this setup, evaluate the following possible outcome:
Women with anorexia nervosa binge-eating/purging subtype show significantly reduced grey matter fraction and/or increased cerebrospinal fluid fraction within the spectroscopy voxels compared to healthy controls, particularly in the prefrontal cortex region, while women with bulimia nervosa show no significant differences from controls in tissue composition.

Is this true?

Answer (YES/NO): NO